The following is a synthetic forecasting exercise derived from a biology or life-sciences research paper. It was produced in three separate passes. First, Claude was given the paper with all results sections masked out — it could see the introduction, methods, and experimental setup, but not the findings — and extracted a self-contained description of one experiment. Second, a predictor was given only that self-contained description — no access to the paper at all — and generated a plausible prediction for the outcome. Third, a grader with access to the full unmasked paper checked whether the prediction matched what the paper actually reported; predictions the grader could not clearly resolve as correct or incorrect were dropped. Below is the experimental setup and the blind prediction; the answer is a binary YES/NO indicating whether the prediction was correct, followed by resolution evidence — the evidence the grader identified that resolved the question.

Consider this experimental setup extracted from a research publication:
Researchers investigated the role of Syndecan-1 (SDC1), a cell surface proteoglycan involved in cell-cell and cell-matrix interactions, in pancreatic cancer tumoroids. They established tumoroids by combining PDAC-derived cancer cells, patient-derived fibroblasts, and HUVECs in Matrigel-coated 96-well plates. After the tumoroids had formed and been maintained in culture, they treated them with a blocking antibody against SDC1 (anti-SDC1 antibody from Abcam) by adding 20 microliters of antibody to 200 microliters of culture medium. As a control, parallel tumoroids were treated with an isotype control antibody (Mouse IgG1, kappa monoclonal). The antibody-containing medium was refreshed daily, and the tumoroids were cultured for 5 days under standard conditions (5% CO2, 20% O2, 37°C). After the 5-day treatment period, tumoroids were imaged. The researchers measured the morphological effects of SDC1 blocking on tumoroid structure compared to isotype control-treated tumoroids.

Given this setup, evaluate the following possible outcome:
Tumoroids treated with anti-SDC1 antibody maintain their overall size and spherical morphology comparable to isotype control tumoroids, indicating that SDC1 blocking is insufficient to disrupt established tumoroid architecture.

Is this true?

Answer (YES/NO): NO